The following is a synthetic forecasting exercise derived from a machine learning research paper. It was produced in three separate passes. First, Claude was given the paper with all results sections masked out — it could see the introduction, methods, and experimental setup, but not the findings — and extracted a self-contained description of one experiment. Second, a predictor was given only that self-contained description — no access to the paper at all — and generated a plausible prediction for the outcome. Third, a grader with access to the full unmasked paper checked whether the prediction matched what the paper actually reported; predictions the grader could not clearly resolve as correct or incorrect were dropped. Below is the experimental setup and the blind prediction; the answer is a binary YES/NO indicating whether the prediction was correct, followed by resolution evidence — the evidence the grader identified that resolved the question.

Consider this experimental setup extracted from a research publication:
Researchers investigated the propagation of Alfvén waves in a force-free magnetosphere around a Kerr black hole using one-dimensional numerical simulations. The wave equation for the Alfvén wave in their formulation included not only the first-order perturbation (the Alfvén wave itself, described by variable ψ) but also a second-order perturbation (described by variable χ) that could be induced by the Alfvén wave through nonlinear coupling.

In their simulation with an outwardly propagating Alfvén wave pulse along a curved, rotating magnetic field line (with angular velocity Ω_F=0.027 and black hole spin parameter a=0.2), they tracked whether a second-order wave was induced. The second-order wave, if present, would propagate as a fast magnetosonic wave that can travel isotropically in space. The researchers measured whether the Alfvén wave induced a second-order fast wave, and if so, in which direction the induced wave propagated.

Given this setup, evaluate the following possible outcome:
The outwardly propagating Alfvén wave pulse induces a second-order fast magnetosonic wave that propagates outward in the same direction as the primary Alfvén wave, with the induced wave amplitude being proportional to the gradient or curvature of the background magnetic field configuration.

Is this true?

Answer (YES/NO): NO